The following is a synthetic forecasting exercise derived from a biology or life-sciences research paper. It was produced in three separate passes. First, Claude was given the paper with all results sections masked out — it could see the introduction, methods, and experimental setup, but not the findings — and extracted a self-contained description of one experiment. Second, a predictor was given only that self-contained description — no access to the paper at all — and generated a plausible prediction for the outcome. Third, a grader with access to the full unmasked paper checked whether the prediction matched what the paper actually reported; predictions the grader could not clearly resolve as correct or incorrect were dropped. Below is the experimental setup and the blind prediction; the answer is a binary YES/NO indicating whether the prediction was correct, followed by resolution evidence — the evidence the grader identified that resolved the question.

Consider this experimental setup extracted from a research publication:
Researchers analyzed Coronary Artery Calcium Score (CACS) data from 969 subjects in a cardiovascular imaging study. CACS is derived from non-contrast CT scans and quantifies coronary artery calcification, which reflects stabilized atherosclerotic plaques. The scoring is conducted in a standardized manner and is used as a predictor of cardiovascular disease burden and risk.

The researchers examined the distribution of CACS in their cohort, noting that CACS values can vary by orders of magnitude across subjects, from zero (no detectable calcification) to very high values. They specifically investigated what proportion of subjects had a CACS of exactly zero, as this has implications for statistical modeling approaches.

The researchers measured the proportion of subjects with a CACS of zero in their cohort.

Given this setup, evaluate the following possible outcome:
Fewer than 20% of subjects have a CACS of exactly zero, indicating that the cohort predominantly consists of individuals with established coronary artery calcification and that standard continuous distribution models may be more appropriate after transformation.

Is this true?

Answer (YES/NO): NO